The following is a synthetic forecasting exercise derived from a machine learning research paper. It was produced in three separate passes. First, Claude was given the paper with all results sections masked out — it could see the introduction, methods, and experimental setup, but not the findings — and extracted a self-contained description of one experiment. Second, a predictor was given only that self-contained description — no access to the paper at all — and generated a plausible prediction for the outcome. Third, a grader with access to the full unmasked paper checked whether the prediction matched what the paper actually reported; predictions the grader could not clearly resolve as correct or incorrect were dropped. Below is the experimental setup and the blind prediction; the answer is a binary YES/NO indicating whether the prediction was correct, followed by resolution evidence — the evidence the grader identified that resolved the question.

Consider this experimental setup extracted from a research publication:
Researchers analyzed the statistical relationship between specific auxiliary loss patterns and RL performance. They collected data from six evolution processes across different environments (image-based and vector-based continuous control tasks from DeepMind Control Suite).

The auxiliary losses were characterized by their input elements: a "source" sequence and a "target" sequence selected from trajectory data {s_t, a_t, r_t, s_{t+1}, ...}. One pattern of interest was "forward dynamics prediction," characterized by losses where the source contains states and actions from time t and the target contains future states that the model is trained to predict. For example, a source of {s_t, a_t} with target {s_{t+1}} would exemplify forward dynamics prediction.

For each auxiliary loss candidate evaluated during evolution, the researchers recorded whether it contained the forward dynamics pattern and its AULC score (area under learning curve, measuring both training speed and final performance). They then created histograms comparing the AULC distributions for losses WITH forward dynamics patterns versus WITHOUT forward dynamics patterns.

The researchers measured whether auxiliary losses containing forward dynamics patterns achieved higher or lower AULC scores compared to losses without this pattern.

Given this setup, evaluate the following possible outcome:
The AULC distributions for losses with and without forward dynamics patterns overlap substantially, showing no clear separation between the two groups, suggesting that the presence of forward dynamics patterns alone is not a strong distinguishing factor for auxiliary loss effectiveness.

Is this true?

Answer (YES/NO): NO